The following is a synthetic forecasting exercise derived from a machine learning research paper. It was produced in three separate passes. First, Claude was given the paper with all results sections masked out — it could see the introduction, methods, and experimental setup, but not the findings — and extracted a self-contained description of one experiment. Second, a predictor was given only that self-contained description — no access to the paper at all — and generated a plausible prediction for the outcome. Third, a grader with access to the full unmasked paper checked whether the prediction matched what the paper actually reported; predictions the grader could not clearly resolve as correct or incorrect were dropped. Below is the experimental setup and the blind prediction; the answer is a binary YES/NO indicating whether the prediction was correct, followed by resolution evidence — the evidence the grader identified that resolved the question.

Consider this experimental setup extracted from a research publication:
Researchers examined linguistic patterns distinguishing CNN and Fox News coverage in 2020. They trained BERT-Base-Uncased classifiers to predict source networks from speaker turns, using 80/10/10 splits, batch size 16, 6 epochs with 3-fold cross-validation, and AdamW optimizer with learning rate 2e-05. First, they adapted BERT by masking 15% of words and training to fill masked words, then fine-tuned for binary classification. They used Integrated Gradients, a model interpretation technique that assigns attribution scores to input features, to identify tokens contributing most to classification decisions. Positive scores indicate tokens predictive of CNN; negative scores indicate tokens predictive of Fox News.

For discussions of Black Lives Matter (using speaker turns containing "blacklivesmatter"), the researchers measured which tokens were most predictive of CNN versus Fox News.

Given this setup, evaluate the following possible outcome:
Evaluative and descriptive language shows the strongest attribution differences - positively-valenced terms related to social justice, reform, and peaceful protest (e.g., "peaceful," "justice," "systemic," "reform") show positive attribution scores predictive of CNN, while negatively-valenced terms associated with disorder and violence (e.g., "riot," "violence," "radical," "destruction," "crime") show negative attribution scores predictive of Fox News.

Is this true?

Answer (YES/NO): NO